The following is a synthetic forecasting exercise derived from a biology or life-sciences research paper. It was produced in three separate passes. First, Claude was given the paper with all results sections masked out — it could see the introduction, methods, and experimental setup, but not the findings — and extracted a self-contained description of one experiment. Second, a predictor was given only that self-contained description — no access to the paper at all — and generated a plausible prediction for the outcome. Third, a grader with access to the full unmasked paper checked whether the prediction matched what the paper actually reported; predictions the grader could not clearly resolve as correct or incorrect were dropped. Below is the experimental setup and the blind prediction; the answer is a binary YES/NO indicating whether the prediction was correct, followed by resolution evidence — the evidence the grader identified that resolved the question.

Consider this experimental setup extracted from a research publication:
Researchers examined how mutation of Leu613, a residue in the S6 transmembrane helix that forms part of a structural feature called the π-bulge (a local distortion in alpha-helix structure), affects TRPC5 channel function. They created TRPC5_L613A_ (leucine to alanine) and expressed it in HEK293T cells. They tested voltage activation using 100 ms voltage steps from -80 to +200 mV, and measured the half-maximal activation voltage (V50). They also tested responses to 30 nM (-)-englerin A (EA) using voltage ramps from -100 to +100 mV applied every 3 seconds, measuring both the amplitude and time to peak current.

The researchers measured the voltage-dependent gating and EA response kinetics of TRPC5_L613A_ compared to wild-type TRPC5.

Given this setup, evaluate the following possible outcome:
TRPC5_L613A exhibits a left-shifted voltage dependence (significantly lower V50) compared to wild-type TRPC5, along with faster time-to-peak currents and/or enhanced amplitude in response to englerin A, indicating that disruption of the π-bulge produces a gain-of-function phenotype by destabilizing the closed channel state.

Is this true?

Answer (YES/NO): YES